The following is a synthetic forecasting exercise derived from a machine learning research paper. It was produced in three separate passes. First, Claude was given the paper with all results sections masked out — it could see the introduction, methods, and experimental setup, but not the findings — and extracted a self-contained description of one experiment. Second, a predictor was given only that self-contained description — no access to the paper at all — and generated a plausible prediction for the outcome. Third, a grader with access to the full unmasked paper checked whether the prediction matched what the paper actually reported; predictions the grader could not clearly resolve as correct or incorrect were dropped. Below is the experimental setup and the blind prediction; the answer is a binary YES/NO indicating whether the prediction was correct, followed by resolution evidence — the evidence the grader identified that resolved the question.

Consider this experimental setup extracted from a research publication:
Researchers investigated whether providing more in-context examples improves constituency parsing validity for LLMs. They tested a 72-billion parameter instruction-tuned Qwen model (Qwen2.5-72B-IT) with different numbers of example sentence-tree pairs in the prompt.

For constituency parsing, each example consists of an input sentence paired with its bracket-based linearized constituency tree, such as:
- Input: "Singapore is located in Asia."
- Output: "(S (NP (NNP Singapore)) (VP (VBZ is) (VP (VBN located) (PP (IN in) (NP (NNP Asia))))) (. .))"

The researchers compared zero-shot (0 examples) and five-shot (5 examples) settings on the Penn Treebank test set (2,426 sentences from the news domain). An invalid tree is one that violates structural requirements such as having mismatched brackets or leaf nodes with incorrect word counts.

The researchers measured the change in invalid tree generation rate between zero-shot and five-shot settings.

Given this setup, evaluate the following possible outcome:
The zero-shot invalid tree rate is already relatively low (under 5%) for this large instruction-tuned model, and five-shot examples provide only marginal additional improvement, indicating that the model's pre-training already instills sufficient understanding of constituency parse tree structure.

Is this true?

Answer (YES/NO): NO